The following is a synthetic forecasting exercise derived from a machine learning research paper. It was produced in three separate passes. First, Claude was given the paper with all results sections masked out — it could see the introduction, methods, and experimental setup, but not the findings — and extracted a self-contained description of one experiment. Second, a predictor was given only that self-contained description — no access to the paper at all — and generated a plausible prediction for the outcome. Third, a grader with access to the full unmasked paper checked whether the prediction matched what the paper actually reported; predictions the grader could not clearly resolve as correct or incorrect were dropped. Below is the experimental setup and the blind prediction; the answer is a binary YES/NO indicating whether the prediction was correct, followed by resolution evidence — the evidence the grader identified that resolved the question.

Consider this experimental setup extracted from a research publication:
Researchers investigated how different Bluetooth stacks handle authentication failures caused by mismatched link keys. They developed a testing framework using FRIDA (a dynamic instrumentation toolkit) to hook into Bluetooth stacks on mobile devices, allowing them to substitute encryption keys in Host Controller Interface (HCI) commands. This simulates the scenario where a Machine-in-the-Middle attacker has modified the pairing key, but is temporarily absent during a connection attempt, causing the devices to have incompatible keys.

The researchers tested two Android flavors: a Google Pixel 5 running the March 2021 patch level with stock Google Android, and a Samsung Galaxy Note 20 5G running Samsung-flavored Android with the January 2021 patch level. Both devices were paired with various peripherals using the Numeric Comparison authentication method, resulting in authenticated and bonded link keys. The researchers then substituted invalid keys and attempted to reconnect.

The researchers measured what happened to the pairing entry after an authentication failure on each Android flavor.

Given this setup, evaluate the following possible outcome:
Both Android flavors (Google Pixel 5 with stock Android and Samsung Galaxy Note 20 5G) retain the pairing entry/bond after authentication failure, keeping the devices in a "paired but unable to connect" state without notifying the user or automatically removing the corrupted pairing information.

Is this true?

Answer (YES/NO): NO